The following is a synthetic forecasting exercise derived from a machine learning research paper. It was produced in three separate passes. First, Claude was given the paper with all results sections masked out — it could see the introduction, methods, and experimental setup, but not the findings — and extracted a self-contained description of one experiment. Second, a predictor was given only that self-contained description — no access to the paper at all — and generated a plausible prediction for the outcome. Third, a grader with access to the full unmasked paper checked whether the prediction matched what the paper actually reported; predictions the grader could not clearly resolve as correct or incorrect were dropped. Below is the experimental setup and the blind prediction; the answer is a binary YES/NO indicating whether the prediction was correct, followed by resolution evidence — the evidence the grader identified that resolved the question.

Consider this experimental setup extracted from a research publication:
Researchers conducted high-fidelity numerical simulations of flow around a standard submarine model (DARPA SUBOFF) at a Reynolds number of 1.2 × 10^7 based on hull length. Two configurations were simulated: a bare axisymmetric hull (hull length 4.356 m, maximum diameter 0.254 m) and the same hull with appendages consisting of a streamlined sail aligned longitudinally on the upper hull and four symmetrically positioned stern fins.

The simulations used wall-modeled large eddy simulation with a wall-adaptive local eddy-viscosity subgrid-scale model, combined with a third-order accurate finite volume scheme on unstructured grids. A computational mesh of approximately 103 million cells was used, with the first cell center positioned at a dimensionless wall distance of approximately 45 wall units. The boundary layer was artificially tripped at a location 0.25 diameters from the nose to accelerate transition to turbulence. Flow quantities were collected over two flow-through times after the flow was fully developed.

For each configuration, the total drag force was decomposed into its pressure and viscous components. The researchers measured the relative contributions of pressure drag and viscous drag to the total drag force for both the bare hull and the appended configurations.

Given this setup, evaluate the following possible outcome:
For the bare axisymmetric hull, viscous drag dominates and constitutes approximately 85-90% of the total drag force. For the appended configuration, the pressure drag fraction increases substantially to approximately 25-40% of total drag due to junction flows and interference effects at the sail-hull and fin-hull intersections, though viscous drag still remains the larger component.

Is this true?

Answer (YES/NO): NO